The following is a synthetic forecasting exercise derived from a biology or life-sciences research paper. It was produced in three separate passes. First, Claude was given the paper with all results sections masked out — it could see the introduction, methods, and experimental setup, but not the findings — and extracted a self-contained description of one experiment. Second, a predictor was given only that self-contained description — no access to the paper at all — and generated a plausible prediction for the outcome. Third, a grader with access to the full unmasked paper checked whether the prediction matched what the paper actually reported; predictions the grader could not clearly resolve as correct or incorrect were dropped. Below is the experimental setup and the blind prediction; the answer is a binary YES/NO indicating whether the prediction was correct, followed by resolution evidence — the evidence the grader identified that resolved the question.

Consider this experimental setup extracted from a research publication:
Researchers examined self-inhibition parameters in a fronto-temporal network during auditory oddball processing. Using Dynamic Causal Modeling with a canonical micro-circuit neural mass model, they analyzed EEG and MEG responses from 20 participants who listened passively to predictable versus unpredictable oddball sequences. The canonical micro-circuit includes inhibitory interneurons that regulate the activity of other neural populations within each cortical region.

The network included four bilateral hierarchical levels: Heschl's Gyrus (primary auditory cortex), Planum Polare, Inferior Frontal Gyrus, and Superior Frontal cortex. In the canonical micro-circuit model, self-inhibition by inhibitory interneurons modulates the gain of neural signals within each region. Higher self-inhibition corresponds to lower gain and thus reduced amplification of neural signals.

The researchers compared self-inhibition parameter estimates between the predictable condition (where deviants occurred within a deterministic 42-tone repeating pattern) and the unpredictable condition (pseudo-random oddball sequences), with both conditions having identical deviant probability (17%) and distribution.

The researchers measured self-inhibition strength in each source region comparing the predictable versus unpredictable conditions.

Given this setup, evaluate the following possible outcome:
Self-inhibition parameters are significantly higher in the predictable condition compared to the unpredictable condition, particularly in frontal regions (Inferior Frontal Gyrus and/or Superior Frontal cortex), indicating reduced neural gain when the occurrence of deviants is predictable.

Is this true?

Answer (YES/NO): NO